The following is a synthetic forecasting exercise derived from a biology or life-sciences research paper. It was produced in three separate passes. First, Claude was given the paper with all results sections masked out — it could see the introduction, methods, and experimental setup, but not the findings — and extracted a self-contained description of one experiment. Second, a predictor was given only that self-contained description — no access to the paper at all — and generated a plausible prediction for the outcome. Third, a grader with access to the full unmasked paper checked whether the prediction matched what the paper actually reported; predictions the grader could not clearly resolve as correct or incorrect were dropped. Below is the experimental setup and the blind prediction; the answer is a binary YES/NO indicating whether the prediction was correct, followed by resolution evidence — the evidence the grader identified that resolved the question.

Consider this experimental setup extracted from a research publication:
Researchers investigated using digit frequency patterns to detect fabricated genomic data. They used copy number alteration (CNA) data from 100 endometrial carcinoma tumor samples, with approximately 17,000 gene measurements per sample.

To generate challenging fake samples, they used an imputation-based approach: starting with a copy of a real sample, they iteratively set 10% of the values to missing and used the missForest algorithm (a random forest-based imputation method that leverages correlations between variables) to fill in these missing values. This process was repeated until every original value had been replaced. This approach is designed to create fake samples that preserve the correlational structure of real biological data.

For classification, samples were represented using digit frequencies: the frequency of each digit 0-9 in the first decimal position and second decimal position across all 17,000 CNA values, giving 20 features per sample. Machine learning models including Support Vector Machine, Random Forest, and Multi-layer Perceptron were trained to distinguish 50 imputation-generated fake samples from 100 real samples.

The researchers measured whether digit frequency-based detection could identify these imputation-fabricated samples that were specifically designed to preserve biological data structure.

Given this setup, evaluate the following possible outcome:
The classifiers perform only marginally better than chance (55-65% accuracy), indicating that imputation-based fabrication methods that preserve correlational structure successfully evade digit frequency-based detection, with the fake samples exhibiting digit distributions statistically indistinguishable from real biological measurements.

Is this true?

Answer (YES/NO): NO